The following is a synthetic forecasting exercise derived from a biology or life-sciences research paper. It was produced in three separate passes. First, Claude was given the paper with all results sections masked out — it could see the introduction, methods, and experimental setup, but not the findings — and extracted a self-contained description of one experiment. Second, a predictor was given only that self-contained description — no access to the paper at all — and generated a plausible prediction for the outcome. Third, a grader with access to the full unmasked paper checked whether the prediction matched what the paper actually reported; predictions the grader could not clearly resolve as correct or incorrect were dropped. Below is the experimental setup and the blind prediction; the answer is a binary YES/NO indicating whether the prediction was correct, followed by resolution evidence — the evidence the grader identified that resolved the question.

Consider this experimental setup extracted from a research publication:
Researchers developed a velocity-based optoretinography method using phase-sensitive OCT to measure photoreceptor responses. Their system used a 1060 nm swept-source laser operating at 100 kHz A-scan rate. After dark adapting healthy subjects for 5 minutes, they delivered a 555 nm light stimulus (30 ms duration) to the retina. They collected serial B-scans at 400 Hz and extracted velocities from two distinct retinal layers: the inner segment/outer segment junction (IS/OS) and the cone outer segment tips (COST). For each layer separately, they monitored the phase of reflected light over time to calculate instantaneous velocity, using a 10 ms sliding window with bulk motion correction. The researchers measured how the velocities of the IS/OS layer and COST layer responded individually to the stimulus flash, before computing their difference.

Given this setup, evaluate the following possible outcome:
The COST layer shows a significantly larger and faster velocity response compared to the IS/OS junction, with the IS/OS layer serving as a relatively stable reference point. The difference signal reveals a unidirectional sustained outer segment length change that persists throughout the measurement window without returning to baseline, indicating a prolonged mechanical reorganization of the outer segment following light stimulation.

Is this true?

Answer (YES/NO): NO